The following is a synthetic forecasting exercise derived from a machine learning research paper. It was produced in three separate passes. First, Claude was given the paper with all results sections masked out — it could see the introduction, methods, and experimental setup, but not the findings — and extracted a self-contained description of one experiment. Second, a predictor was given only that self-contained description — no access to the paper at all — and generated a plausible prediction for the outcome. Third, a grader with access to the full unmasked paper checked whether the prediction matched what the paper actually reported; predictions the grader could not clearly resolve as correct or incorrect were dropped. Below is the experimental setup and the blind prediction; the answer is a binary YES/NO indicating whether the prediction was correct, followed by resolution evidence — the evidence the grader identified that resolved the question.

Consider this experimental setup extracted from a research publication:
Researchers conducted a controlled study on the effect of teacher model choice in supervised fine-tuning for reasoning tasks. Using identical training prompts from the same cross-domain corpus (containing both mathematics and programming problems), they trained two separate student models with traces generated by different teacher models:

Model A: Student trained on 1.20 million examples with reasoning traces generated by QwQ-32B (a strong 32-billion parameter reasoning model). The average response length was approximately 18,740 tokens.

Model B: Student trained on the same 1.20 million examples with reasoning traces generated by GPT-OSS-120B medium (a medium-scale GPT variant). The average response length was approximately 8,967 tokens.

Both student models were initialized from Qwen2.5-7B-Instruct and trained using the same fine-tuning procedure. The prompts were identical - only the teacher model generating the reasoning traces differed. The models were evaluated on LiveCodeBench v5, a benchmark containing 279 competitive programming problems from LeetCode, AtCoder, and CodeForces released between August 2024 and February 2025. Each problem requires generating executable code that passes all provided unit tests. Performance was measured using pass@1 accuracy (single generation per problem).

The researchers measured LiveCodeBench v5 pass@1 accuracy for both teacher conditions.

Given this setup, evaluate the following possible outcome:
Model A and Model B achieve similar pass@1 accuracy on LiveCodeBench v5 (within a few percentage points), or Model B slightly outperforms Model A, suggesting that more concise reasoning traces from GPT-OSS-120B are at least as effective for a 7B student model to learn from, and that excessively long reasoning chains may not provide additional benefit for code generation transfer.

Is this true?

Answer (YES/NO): NO